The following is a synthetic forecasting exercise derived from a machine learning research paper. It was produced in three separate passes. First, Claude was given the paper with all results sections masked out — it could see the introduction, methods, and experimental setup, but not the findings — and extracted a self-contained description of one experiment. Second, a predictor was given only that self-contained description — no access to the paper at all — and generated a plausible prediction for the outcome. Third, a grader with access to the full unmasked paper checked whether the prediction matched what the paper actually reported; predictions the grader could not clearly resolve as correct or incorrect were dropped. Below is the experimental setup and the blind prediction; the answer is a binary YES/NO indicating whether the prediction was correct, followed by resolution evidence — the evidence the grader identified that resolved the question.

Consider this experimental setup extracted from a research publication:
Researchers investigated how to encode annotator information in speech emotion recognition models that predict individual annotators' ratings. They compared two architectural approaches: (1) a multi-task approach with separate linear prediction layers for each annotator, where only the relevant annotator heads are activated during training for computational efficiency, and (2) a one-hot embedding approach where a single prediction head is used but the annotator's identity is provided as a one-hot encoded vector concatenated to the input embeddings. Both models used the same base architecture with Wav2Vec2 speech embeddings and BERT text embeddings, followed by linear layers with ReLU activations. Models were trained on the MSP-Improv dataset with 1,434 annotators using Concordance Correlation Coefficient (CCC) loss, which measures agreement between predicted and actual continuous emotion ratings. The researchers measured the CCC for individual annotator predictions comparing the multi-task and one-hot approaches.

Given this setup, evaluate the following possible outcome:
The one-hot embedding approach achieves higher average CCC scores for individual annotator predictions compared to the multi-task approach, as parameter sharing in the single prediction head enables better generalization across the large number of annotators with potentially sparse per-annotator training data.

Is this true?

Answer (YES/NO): NO